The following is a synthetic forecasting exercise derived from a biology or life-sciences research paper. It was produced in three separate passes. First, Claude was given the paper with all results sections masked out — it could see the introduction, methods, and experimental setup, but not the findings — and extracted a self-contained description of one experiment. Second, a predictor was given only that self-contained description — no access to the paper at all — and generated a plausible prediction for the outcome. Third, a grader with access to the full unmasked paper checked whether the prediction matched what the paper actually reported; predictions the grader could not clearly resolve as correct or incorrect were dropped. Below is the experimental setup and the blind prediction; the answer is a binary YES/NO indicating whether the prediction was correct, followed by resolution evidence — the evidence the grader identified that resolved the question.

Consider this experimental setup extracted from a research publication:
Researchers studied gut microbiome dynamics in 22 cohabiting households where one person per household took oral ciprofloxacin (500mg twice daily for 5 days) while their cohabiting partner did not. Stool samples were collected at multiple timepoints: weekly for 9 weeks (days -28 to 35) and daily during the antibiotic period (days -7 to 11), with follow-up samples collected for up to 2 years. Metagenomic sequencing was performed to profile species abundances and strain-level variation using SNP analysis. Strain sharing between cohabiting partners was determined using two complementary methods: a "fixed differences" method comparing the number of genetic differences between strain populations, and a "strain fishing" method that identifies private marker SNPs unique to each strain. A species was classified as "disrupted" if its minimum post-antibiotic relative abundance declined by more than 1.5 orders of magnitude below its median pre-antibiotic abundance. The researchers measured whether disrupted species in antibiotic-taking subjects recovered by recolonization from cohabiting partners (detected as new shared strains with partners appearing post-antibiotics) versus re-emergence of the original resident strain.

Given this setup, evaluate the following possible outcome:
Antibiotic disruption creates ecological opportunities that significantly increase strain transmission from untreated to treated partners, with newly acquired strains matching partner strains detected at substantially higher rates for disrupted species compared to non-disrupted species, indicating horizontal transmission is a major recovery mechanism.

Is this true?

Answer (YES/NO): NO